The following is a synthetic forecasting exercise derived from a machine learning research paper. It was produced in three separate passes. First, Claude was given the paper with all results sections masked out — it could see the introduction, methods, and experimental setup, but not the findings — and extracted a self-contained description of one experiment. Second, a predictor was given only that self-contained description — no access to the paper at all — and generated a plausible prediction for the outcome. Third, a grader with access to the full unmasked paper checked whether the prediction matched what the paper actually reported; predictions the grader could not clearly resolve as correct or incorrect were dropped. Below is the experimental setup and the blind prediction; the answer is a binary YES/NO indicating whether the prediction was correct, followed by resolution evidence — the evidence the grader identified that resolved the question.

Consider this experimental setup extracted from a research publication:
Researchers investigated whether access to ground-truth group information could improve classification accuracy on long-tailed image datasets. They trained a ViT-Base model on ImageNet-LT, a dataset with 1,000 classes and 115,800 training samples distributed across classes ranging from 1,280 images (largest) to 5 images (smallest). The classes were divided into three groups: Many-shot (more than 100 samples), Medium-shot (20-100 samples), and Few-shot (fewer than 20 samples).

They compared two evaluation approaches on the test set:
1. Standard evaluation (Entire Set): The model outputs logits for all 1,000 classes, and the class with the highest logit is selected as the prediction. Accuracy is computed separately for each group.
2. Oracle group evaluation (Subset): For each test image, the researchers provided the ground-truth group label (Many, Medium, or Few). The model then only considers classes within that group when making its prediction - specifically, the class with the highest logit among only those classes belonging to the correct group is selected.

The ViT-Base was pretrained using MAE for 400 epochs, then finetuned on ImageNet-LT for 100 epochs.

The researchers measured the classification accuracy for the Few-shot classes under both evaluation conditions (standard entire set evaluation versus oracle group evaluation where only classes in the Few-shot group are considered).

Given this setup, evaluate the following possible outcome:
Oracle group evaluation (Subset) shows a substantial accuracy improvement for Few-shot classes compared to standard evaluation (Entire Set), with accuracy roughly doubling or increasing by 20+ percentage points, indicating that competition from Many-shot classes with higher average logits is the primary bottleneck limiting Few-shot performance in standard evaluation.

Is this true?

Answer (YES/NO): YES